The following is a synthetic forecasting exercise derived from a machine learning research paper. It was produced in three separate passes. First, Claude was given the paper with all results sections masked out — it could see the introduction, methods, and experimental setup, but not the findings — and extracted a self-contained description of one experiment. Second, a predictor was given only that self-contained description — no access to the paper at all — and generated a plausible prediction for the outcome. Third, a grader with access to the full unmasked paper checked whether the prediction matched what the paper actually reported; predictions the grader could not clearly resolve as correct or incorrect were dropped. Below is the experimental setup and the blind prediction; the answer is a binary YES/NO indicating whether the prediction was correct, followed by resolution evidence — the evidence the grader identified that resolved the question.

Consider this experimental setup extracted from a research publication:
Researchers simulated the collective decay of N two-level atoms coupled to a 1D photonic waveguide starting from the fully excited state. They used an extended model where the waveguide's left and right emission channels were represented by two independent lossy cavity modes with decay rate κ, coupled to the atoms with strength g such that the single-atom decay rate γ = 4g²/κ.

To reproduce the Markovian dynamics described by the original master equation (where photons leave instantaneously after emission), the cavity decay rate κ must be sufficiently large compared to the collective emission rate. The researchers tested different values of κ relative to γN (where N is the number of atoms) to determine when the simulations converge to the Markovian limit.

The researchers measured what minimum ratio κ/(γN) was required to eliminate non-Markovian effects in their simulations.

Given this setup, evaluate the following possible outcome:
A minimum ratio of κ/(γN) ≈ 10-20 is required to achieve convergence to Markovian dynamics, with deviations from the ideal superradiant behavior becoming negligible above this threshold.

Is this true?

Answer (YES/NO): NO